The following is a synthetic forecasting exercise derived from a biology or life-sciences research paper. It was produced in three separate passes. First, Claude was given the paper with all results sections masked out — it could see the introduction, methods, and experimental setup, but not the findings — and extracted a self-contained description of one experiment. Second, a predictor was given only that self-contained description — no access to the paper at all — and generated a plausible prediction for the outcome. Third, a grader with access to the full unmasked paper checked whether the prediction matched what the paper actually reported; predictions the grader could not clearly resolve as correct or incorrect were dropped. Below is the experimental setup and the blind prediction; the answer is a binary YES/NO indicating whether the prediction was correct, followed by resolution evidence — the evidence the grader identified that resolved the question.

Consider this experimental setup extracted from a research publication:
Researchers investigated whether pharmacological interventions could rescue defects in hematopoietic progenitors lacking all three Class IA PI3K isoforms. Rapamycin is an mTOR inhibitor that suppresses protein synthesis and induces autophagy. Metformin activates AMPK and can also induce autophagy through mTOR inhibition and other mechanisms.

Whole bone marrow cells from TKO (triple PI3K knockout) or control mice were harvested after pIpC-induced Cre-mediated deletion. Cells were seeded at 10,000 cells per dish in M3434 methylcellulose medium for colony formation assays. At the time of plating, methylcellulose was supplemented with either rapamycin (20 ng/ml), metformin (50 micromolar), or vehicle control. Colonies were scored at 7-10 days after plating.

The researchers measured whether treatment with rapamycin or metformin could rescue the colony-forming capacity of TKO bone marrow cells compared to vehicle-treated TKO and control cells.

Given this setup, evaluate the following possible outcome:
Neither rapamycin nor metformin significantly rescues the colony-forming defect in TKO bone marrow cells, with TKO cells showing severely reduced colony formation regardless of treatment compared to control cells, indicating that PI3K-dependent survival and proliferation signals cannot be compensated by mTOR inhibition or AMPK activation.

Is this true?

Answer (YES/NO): NO